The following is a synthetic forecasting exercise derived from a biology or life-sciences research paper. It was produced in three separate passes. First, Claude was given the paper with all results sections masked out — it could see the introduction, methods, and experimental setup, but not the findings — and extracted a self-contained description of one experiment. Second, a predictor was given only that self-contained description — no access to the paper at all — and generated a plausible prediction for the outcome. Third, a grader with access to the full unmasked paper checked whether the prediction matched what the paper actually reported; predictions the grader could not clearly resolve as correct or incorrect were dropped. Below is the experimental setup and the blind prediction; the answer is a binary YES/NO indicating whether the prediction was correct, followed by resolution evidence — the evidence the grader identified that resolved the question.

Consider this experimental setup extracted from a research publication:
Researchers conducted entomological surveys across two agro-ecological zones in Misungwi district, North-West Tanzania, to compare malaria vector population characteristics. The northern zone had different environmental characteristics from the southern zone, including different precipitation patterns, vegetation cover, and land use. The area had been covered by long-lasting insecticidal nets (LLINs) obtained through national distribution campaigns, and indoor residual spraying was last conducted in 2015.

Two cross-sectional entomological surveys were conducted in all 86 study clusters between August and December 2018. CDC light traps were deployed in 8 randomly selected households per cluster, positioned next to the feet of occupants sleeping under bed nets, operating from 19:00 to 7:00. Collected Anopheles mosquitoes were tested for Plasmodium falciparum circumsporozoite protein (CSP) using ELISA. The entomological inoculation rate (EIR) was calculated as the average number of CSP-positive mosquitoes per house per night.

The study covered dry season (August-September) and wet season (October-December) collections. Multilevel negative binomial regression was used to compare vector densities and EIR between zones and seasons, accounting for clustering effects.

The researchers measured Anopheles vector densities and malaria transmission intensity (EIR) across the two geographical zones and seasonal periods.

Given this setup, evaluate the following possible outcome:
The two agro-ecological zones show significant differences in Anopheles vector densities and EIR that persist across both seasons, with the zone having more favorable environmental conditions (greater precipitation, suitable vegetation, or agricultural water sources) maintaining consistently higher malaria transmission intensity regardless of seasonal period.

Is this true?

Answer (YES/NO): NO